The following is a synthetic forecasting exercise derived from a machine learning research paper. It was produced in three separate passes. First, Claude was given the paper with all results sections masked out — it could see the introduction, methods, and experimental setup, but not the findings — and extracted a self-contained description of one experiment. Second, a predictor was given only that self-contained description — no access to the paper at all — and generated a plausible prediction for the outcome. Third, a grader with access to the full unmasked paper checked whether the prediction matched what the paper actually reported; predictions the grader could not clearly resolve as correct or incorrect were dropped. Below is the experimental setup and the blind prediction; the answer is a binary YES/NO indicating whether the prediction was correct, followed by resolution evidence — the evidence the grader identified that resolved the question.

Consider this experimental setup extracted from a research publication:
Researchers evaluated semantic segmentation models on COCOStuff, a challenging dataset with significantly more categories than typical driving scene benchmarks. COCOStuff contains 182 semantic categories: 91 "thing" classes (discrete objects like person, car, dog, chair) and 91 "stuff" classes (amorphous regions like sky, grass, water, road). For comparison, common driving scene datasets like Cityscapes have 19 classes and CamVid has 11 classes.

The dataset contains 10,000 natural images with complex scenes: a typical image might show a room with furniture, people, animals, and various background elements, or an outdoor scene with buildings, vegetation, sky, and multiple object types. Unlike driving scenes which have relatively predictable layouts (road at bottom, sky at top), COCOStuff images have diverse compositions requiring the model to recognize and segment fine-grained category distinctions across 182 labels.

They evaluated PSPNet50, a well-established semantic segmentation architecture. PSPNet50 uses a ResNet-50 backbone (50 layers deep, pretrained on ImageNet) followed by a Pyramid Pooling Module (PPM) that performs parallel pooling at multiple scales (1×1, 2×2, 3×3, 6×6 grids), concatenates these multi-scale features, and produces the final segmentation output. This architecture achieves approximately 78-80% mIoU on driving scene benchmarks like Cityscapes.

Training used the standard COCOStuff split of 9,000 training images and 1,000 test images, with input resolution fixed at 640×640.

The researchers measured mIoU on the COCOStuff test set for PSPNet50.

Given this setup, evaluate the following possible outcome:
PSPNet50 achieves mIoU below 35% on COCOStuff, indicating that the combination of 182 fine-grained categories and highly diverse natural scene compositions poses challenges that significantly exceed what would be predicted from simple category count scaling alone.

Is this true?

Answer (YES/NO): YES